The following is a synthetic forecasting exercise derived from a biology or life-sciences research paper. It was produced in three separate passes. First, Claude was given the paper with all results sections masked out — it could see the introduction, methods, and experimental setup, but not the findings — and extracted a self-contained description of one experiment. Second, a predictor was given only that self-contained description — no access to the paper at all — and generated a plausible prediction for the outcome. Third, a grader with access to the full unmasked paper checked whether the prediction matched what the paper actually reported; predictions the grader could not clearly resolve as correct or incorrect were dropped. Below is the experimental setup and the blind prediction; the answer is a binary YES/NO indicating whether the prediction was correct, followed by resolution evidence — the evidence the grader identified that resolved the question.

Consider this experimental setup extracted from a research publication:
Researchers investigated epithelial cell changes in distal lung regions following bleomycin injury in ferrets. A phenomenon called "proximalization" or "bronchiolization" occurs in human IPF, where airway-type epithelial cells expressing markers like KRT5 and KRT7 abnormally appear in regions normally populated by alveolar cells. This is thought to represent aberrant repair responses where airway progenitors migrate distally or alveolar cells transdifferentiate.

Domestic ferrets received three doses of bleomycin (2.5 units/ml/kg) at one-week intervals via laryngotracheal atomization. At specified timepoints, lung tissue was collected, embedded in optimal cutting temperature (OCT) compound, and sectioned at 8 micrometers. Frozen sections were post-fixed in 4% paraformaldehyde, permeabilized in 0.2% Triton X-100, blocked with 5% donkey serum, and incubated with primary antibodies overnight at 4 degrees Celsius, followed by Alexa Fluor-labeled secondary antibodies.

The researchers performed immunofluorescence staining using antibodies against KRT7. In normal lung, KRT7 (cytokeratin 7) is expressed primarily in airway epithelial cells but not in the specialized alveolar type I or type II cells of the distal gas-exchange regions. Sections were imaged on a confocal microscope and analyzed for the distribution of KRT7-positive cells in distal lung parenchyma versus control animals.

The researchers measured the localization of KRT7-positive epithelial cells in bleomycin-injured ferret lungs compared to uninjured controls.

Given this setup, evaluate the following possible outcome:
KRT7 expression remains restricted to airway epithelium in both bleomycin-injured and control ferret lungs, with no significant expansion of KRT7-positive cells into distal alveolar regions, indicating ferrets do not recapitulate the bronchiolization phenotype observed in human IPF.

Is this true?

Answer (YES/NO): NO